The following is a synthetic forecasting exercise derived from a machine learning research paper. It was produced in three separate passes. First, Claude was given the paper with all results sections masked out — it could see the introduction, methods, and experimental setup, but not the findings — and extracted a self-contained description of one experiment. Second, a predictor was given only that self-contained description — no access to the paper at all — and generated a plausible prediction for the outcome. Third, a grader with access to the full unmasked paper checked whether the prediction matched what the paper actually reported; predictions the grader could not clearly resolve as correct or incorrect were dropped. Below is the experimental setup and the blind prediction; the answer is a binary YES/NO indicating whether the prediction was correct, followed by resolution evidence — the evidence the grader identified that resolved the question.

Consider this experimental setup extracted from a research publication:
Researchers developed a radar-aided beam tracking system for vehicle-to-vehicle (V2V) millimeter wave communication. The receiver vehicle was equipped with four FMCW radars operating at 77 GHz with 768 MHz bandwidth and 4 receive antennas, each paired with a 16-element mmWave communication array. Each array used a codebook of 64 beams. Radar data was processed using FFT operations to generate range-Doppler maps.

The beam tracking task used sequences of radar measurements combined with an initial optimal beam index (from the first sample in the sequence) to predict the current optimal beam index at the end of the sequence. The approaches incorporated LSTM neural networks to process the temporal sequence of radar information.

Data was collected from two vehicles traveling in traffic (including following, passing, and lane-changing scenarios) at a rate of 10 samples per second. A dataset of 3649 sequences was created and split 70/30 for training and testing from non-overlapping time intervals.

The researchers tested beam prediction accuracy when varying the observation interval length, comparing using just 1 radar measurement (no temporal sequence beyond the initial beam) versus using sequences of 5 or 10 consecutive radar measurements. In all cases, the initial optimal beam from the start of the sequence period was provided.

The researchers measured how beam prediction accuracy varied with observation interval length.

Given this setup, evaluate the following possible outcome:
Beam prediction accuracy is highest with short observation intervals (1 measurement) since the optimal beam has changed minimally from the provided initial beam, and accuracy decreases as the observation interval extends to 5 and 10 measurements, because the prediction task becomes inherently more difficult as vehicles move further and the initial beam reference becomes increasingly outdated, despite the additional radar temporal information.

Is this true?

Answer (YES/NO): YES